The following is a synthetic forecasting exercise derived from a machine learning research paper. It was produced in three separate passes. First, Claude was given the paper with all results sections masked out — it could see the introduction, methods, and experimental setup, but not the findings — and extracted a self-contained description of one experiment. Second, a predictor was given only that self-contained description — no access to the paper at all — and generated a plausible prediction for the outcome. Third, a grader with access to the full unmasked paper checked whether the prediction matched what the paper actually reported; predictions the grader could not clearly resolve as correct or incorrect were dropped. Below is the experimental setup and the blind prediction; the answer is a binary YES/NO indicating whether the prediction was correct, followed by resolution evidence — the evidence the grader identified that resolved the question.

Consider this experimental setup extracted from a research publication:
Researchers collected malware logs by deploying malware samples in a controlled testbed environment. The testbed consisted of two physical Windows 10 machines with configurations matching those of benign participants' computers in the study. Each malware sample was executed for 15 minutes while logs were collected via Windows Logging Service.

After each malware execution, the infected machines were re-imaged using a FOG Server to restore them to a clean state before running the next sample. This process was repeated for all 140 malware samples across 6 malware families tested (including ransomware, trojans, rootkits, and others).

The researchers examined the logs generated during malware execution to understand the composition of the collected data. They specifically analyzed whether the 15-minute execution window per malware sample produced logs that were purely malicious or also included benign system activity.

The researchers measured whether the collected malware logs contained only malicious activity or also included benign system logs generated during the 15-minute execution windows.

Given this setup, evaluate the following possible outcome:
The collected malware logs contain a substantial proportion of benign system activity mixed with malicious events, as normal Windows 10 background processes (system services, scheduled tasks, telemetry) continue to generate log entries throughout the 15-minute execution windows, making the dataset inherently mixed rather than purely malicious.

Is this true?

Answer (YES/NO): YES